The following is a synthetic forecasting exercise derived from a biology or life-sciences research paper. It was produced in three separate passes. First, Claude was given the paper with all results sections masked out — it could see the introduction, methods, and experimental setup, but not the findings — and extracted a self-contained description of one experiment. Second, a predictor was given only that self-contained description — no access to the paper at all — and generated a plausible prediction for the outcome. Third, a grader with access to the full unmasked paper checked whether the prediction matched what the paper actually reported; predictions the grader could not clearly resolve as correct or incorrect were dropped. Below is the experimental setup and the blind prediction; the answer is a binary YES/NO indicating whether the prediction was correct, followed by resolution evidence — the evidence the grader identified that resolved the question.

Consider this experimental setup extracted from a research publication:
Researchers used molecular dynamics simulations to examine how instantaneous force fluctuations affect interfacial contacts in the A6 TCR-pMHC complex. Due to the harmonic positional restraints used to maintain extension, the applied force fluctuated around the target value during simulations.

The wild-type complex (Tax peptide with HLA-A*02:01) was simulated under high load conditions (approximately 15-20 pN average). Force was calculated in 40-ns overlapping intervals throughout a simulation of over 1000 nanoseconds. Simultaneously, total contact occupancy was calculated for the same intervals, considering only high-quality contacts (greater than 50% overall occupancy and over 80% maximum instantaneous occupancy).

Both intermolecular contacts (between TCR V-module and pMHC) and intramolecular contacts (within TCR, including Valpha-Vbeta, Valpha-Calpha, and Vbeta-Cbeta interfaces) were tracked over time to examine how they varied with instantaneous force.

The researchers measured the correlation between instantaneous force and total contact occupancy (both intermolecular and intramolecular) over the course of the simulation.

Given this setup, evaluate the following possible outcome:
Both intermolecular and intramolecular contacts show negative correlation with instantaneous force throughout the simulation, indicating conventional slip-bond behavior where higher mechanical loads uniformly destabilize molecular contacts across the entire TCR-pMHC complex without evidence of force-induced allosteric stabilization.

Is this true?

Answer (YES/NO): NO